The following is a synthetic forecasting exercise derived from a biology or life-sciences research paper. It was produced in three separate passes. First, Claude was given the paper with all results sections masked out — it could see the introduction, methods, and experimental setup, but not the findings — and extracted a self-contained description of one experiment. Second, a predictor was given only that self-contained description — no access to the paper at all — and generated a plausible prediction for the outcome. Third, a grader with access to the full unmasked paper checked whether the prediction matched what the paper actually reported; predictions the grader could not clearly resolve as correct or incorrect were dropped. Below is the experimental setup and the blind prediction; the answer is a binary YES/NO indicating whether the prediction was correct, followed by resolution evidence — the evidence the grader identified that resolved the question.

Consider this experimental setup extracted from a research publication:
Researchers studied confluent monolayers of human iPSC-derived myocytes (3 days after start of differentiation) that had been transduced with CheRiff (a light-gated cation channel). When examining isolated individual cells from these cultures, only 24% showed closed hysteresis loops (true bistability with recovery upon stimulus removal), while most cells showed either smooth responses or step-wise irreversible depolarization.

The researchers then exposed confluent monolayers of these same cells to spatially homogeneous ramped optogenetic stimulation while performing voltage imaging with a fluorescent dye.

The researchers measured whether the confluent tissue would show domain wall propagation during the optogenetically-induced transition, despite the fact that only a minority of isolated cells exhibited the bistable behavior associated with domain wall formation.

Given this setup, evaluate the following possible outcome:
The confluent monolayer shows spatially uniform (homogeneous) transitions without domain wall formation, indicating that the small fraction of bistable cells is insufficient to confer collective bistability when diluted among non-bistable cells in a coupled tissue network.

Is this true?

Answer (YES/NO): NO